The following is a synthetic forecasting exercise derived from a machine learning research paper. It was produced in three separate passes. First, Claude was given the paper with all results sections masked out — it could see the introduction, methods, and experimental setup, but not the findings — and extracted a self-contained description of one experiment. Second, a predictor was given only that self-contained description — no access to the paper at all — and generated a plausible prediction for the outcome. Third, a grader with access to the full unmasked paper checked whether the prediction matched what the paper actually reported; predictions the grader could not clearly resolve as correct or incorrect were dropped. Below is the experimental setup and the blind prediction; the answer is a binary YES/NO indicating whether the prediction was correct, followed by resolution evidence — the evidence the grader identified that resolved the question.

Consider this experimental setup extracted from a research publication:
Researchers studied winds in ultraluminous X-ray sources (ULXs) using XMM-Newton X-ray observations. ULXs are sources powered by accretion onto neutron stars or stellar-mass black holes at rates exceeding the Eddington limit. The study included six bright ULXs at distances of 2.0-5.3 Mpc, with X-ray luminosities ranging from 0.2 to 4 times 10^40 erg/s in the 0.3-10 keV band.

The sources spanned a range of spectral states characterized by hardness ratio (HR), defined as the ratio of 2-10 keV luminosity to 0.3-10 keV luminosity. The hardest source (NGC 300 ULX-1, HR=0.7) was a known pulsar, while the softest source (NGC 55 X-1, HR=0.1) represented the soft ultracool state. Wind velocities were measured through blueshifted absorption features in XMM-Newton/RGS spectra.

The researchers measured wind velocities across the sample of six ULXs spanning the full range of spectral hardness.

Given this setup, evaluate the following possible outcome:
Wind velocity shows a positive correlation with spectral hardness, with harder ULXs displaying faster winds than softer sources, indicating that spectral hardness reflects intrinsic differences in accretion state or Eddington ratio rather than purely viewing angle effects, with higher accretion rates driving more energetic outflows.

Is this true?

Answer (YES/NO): NO